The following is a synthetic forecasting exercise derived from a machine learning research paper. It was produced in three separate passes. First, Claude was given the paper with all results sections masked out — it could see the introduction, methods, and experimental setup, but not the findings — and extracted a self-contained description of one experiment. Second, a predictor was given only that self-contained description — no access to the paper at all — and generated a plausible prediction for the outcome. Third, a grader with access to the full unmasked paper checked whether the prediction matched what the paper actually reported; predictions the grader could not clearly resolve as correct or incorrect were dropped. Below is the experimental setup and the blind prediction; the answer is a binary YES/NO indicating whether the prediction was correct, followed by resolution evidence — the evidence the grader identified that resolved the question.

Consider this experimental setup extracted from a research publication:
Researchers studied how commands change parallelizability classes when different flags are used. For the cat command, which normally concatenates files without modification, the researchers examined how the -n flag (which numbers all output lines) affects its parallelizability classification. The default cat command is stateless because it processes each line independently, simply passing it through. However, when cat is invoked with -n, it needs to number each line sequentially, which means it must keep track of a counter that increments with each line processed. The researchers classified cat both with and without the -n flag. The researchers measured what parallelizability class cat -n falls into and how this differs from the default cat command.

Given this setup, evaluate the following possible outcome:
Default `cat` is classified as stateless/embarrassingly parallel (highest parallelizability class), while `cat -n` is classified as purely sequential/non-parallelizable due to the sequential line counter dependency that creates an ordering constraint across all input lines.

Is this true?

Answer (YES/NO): NO